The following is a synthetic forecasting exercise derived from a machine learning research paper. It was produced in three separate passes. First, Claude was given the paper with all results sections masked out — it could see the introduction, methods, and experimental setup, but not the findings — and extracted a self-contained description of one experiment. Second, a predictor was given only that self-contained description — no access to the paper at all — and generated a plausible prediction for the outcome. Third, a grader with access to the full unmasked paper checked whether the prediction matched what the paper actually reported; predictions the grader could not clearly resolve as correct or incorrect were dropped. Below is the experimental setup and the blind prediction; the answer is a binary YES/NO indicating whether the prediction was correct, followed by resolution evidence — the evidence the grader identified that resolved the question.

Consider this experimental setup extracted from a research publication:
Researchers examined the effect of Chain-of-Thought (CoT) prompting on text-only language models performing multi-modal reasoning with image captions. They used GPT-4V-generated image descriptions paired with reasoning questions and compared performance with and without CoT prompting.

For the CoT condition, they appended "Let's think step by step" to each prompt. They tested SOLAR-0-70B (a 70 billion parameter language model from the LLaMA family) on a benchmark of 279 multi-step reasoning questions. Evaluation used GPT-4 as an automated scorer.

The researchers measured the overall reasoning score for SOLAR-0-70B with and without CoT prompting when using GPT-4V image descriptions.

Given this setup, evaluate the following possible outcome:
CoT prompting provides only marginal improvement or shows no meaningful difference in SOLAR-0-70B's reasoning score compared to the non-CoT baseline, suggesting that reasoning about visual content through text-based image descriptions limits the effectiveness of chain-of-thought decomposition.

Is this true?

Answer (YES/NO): NO